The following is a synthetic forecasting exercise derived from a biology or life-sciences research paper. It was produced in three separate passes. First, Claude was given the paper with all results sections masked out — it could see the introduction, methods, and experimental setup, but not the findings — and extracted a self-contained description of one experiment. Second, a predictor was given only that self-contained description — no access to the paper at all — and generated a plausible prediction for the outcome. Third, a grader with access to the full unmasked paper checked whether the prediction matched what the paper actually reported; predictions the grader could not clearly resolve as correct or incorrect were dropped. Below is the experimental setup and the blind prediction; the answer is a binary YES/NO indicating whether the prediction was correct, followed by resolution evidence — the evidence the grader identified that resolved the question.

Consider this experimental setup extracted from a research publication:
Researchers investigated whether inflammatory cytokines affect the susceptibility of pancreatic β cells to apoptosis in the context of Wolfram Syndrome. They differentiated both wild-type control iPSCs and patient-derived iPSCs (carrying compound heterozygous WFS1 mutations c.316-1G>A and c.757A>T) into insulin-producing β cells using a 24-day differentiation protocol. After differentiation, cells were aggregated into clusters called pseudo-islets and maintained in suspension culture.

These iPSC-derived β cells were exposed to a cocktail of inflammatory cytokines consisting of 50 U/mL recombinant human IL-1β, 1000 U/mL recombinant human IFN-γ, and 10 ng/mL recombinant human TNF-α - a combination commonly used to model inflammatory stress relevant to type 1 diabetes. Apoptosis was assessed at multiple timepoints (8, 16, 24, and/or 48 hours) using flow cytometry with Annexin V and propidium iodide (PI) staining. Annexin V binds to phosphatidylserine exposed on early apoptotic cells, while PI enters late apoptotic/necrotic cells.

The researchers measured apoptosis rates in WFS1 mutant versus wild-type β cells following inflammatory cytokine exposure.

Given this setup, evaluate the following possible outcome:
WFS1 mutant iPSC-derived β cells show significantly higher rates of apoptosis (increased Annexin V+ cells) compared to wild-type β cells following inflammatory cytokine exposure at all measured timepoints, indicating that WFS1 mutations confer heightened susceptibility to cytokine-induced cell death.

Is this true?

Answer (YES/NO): NO